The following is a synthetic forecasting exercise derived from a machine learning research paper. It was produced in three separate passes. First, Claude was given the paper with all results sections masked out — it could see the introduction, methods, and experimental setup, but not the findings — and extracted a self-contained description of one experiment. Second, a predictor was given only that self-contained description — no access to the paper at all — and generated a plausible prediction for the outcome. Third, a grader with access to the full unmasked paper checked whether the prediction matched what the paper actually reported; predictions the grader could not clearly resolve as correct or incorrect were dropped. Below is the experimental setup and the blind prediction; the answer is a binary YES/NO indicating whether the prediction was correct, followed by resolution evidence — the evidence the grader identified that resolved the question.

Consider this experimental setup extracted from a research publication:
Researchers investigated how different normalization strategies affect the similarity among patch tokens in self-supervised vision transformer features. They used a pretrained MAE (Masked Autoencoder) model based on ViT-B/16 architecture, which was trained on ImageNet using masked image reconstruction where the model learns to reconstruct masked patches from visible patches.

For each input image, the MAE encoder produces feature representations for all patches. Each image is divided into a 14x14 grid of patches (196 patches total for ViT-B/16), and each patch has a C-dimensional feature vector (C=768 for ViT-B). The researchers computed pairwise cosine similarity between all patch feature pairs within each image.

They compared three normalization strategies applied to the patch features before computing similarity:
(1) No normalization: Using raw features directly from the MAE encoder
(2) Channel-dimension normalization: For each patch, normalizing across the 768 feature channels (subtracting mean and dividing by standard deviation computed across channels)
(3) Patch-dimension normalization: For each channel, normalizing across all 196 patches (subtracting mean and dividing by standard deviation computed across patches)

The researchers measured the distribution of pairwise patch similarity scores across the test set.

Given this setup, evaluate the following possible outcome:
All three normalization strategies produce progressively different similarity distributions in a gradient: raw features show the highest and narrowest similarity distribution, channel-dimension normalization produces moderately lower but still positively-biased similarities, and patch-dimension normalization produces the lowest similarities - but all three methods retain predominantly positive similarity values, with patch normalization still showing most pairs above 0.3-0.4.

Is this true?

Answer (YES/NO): NO